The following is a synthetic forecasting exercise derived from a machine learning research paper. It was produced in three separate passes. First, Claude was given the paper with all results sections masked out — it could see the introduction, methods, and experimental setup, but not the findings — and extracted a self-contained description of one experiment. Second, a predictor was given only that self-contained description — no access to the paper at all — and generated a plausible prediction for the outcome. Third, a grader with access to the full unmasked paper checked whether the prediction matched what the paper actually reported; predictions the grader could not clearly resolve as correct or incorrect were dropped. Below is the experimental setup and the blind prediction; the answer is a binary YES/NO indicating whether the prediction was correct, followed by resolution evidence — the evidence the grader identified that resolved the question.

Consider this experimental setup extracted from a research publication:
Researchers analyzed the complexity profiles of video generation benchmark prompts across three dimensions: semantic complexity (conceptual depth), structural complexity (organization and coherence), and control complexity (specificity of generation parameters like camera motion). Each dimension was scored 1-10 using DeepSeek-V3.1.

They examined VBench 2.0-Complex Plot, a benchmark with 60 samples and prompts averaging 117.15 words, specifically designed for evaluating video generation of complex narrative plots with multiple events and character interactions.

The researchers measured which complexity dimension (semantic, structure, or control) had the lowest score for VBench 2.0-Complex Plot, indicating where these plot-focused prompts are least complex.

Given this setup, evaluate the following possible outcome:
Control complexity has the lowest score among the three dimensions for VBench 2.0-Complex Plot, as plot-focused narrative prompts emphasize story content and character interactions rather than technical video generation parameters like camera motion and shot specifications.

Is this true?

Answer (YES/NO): YES